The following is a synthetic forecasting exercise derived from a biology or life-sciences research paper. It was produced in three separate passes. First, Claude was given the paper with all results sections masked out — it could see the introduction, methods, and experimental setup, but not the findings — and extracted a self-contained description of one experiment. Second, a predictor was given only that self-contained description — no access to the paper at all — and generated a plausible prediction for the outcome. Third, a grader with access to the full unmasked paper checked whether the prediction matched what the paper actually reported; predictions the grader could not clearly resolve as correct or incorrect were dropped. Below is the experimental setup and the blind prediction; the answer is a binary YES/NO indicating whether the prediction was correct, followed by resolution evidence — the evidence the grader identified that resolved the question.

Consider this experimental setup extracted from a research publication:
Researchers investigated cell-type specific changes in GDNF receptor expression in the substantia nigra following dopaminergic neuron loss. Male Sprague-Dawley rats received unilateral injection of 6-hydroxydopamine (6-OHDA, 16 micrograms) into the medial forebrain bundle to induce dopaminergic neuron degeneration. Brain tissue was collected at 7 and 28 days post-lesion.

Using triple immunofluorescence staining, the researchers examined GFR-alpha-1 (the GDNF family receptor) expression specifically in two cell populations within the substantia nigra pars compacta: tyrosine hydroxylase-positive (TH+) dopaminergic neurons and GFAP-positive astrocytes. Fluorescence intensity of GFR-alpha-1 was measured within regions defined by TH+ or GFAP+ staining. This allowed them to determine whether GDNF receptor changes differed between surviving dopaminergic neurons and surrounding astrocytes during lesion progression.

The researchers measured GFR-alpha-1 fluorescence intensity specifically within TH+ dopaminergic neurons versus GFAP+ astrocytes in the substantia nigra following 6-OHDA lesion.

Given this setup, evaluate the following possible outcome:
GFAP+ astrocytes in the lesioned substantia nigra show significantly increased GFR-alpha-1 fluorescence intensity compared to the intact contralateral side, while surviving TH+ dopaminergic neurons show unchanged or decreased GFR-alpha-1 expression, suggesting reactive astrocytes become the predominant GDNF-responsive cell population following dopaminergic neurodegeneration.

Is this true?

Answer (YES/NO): NO